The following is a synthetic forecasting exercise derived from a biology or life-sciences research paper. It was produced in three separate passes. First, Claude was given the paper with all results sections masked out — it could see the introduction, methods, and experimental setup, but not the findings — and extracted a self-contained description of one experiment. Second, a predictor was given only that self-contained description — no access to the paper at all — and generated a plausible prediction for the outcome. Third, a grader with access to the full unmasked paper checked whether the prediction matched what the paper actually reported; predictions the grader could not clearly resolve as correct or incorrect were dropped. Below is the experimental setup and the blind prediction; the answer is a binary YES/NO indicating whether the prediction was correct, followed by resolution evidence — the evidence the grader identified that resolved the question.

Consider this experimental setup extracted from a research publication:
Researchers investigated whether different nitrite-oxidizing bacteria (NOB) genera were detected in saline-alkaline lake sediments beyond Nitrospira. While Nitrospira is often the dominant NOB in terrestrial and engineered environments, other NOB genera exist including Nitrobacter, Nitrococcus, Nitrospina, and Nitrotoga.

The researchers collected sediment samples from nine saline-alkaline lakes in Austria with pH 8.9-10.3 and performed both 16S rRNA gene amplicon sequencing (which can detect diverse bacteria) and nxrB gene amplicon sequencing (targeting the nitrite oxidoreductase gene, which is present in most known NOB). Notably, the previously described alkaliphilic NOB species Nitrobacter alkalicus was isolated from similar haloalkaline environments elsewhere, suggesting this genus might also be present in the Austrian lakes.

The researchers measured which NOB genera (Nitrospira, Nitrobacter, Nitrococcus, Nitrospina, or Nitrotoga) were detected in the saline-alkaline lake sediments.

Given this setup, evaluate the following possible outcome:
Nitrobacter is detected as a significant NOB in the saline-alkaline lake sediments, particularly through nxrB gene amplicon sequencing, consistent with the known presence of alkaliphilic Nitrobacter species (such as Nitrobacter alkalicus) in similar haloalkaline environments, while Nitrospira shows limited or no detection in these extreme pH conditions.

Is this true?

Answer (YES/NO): NO